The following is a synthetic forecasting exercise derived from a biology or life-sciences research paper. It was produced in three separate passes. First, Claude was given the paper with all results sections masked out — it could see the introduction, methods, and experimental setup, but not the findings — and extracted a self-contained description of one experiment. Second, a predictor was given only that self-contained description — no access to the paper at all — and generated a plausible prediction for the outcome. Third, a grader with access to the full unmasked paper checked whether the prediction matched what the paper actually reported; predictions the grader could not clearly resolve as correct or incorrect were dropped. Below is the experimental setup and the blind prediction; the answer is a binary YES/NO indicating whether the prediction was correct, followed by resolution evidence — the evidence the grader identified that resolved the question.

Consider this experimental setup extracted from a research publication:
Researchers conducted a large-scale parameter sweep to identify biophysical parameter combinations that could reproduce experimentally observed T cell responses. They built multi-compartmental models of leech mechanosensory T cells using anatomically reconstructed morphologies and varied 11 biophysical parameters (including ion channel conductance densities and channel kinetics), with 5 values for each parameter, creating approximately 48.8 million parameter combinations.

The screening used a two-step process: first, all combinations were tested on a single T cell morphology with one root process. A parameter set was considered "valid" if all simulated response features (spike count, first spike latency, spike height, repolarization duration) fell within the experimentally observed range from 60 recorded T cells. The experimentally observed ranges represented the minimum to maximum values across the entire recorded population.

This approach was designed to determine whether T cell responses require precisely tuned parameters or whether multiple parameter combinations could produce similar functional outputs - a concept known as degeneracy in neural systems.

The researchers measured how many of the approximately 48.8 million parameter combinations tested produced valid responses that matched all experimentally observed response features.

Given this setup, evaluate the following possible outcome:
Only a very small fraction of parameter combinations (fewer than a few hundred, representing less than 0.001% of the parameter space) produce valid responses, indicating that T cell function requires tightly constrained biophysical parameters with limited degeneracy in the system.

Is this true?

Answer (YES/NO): NO